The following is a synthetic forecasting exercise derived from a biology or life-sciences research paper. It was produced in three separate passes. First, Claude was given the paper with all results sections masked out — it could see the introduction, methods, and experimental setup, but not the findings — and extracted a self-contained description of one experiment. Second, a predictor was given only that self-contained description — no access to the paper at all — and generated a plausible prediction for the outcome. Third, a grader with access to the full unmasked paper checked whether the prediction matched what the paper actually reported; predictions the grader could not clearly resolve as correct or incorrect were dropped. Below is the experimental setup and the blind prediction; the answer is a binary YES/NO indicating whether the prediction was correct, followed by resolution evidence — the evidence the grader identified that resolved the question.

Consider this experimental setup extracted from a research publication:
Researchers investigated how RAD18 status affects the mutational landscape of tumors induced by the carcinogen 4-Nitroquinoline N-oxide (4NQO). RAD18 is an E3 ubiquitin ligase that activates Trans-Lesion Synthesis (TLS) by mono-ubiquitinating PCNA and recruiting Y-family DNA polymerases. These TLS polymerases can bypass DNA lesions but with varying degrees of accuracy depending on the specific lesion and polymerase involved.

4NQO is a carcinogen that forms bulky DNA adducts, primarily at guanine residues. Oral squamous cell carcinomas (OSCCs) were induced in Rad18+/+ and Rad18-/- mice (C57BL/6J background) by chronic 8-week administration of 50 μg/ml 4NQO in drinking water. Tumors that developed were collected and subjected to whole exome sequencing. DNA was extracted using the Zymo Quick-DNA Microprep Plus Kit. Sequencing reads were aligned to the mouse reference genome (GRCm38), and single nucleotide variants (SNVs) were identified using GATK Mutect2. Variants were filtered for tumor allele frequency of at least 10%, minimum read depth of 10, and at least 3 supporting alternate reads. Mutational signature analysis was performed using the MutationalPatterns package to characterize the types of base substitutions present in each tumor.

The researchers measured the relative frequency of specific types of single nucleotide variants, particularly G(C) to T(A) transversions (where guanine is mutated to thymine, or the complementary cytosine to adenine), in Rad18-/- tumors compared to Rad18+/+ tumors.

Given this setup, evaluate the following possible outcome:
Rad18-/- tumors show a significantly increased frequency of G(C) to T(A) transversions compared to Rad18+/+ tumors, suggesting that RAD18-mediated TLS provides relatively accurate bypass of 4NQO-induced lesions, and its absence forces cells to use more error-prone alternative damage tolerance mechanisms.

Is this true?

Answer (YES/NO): YES